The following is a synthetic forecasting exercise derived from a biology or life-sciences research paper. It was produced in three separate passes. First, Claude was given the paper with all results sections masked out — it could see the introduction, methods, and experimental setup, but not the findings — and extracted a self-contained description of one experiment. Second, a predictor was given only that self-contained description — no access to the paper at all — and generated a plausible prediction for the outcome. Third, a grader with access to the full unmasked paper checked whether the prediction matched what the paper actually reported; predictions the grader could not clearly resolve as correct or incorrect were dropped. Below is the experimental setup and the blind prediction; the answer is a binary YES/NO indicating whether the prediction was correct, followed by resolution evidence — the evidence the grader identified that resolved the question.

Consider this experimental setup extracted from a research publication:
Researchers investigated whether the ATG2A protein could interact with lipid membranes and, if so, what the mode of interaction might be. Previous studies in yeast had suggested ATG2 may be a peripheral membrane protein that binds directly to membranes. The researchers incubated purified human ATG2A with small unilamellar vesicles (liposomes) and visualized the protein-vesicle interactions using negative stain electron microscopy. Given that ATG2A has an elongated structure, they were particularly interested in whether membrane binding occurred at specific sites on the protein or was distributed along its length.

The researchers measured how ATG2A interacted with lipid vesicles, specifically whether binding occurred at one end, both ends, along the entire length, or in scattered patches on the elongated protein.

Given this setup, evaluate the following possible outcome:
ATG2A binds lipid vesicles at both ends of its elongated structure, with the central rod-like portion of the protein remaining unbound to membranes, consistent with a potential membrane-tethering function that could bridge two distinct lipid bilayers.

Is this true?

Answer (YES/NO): YES